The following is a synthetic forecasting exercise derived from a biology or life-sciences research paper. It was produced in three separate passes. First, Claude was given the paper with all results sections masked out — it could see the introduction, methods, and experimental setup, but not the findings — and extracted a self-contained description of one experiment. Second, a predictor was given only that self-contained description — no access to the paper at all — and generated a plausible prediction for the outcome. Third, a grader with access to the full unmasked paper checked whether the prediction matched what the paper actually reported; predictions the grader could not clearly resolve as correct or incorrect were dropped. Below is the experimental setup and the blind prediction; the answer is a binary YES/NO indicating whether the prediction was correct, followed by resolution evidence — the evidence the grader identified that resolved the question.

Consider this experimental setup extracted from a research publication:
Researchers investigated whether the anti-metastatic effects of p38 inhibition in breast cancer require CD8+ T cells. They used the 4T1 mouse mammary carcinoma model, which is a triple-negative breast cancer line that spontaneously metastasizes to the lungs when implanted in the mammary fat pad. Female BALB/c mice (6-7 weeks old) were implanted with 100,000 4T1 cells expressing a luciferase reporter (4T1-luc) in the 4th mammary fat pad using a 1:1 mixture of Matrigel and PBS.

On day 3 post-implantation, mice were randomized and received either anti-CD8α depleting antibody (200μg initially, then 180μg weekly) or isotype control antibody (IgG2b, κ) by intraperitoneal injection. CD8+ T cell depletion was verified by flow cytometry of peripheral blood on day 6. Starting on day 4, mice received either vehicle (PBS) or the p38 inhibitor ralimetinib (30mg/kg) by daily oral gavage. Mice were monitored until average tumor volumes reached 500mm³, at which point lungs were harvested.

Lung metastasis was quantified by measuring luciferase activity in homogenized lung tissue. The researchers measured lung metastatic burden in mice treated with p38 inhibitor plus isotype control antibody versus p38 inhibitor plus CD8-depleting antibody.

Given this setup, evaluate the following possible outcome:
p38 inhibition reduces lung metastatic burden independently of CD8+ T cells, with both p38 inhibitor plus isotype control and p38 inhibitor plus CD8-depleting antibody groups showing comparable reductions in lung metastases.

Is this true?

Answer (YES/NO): NO